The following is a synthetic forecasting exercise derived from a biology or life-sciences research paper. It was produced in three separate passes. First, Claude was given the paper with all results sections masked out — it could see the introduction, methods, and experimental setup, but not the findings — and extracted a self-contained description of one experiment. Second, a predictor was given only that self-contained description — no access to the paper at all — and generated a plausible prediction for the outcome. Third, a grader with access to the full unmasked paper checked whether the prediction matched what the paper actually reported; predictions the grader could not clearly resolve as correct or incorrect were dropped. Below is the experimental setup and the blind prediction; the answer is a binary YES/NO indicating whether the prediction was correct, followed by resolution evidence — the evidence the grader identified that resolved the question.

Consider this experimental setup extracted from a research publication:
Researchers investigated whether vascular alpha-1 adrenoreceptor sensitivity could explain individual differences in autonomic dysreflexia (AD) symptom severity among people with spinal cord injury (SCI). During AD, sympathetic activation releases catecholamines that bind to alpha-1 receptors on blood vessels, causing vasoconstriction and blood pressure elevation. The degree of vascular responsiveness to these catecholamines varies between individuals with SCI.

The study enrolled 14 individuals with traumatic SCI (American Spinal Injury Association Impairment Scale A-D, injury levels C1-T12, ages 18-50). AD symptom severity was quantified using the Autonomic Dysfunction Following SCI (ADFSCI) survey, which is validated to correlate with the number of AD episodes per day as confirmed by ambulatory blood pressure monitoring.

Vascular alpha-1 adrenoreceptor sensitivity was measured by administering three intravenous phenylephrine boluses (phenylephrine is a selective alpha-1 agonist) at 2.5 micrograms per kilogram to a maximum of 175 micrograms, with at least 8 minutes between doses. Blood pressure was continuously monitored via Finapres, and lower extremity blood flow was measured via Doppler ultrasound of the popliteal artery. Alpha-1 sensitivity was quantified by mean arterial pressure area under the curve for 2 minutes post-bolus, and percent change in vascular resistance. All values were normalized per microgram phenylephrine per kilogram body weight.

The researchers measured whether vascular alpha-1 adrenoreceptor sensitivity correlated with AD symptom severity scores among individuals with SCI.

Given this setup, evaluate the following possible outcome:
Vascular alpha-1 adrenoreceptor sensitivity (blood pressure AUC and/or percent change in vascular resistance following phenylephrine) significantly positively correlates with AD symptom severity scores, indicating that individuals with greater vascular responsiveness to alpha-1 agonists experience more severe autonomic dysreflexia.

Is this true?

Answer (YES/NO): NO